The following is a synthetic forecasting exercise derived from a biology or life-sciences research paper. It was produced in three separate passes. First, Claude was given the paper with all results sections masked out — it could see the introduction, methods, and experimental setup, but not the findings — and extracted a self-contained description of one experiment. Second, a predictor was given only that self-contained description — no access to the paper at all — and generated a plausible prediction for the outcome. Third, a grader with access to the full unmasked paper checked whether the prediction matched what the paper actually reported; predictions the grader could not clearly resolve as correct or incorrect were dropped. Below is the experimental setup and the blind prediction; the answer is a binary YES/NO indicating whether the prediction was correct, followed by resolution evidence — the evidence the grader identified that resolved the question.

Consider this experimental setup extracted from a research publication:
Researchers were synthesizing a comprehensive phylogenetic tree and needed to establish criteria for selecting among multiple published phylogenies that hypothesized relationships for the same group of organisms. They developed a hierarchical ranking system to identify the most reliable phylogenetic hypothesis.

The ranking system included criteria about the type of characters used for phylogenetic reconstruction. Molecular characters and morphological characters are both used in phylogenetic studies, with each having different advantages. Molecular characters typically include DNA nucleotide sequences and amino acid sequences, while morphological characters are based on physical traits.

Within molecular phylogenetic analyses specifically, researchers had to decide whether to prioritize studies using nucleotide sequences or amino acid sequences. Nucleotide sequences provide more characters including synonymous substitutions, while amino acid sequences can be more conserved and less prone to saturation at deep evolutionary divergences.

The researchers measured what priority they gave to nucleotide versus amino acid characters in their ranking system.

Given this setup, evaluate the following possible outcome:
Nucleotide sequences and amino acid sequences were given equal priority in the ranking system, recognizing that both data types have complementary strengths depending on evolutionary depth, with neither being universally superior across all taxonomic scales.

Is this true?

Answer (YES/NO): NO